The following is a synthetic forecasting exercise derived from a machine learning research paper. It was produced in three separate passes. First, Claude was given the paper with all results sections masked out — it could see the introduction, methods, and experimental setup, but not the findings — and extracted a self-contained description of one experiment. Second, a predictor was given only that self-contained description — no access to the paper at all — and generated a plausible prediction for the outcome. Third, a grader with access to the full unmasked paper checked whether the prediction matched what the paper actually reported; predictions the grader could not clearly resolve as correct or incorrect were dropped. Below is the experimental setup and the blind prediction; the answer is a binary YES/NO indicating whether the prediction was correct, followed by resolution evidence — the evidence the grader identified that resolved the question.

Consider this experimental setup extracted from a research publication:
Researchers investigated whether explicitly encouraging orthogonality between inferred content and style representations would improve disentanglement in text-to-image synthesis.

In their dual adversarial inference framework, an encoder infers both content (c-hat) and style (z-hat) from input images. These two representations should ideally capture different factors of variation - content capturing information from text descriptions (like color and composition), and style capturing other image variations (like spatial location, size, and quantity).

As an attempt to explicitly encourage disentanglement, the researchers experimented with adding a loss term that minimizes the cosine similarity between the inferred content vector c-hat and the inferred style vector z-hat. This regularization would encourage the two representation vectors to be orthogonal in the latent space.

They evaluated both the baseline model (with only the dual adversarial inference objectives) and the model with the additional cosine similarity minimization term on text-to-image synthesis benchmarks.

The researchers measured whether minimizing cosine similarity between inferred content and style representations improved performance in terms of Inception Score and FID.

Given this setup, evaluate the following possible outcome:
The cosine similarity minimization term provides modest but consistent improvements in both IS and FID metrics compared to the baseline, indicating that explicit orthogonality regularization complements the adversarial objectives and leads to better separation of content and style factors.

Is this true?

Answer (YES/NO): NO